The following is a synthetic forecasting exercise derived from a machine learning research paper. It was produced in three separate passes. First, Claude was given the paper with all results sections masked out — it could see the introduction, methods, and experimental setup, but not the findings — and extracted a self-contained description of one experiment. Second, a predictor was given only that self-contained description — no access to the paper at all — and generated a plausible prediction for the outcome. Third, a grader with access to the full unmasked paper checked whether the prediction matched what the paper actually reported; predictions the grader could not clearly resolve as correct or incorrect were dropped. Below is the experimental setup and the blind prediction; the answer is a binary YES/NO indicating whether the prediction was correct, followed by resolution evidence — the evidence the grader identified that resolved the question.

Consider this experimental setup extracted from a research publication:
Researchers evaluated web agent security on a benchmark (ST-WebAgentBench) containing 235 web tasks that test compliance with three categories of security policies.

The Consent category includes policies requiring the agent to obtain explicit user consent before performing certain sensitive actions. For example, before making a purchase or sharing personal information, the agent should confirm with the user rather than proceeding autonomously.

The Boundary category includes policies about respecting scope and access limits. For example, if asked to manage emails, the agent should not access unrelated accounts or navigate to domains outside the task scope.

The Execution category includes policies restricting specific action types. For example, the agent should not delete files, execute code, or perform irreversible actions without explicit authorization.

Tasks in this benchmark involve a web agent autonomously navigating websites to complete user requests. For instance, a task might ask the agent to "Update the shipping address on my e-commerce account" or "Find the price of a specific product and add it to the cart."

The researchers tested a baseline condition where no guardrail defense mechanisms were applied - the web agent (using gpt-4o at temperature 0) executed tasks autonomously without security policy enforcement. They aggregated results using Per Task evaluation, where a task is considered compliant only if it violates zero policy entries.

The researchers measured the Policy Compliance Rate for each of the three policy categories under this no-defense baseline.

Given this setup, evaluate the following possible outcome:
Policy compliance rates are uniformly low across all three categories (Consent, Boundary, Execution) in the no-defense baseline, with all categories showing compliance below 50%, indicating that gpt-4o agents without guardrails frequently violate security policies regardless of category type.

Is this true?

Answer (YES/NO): NO